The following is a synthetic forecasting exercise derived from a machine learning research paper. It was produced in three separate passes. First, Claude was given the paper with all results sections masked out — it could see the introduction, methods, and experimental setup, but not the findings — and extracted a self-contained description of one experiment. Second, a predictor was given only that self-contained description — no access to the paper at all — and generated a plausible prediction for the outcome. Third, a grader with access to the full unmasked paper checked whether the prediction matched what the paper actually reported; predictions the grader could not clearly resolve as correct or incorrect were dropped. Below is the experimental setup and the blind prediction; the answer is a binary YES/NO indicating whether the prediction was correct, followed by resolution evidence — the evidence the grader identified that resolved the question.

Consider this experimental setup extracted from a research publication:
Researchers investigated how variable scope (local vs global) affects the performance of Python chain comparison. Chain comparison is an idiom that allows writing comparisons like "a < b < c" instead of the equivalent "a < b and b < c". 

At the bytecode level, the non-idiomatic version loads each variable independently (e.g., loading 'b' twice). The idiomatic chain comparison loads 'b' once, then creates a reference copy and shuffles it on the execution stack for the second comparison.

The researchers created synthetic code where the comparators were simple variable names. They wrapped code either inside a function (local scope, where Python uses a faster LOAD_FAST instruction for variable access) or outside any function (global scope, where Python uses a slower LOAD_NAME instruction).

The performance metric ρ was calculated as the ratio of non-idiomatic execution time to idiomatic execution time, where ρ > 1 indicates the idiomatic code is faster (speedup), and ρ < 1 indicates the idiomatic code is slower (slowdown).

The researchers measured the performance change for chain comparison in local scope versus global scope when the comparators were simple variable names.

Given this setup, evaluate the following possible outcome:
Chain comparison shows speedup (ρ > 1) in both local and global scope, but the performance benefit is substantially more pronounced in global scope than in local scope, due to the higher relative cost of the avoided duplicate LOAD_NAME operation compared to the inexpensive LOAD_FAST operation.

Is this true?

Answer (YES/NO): NO